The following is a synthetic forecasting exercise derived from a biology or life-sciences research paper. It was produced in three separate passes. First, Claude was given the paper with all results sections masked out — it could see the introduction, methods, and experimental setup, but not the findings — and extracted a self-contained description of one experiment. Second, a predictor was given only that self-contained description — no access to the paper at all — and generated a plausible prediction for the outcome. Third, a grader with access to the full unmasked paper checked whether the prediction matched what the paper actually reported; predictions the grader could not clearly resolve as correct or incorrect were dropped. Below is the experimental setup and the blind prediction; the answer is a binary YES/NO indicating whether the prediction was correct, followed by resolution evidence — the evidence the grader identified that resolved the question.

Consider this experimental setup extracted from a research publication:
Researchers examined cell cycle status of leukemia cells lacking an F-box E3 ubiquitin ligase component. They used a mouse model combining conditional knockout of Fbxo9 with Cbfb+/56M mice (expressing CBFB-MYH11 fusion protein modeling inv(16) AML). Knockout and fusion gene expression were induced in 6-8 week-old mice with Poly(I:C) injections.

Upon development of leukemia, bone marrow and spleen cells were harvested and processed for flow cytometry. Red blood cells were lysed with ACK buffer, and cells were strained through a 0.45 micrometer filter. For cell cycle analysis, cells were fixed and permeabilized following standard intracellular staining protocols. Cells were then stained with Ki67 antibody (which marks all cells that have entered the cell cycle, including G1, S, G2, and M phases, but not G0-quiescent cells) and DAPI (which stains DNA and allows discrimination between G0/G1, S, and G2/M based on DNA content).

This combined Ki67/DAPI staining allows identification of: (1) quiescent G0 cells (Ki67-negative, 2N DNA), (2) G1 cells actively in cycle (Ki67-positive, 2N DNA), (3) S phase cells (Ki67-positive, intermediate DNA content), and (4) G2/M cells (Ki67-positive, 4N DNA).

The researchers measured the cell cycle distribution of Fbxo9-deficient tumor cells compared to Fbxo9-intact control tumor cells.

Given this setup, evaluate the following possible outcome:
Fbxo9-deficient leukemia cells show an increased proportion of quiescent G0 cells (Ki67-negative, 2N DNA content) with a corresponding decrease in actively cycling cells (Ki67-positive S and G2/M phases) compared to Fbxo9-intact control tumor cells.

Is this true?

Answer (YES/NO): YES